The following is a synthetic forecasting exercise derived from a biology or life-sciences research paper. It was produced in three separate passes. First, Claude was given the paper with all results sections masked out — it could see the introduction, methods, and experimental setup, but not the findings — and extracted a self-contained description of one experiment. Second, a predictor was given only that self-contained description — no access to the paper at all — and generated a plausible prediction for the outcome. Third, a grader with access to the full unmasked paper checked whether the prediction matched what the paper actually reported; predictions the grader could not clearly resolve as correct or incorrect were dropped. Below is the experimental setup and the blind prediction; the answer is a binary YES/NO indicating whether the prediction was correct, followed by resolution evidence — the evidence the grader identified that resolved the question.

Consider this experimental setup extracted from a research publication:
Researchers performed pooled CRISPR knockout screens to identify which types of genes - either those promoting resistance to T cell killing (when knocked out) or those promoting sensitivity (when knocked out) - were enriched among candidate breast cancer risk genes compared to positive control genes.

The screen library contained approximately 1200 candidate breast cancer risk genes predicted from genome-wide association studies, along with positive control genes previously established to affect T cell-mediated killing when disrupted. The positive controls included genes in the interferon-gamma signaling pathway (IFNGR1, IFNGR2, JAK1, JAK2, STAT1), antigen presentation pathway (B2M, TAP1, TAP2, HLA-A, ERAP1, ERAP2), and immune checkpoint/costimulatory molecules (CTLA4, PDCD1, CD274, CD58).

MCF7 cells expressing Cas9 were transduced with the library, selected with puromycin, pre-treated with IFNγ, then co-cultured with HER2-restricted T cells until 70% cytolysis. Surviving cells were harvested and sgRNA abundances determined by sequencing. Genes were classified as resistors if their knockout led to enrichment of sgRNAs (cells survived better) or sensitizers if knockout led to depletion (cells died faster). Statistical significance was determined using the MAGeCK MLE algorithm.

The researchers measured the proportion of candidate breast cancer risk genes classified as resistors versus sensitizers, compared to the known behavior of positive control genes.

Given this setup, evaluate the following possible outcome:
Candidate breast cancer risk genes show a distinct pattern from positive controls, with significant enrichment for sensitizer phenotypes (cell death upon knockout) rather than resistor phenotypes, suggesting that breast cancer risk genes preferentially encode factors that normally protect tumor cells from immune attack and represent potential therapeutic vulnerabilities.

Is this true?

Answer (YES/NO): NO